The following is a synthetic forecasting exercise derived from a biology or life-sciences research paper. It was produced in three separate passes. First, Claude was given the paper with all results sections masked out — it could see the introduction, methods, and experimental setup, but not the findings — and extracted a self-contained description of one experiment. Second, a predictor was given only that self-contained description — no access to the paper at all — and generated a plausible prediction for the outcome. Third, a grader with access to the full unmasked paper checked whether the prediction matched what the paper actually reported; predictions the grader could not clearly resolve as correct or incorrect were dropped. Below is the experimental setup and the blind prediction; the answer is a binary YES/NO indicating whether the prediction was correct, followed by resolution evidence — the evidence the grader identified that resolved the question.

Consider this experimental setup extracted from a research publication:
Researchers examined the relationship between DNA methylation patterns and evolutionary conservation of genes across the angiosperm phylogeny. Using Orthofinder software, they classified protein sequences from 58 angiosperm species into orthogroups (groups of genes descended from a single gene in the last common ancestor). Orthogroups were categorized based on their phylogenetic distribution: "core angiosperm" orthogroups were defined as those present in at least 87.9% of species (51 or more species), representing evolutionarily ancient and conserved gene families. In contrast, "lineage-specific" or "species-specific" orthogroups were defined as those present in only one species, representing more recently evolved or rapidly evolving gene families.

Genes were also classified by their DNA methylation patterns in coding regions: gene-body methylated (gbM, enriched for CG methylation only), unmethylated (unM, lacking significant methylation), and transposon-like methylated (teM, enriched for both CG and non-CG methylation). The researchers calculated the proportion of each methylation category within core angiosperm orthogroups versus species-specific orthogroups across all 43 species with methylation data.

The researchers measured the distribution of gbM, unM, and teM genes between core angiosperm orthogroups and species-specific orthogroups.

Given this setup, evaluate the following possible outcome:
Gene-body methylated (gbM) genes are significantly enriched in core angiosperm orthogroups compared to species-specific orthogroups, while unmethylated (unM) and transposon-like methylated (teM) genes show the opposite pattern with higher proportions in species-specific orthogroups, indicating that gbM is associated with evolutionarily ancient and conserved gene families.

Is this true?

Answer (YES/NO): NO